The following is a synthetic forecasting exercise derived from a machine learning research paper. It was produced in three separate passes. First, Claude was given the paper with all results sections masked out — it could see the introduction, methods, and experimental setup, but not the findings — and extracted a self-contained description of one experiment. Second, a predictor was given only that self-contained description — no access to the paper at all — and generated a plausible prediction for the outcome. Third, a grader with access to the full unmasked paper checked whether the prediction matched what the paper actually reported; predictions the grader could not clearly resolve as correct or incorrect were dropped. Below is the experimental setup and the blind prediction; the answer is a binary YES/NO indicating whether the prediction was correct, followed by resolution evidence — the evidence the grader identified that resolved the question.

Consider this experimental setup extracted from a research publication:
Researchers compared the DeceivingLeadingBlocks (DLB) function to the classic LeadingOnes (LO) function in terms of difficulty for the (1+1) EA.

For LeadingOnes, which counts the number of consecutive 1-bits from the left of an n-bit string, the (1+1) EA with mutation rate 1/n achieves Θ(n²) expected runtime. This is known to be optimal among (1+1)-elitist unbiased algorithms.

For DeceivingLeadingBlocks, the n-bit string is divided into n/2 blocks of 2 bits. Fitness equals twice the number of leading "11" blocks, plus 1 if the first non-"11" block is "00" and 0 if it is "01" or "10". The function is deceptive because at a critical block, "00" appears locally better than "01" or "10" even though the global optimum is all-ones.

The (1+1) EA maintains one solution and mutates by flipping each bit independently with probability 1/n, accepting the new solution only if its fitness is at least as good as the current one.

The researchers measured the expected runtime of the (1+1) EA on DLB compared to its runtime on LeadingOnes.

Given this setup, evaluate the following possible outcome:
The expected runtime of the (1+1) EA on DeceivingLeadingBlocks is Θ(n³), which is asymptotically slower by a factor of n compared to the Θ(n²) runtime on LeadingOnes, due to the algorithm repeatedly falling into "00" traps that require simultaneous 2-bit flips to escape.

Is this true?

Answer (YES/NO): YES